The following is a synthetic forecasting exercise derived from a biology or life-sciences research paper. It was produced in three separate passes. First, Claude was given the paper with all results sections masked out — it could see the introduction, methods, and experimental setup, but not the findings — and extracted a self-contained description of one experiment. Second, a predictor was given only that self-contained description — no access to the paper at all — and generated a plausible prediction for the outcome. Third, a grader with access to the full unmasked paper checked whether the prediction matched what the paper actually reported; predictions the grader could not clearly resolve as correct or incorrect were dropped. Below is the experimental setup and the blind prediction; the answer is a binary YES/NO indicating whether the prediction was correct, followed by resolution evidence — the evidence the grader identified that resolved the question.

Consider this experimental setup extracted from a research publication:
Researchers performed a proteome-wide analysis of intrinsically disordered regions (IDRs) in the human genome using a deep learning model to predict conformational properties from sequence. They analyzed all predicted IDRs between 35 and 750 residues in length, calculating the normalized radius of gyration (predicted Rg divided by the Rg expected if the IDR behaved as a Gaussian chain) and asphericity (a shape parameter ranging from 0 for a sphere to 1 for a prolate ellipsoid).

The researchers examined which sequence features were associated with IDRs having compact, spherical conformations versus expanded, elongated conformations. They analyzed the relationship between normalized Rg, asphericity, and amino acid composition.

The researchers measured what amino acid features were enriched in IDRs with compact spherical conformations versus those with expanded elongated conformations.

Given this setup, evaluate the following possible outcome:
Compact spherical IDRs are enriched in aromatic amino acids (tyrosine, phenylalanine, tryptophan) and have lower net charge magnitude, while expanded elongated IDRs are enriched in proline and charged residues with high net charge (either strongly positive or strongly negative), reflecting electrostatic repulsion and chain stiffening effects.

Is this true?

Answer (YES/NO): YES